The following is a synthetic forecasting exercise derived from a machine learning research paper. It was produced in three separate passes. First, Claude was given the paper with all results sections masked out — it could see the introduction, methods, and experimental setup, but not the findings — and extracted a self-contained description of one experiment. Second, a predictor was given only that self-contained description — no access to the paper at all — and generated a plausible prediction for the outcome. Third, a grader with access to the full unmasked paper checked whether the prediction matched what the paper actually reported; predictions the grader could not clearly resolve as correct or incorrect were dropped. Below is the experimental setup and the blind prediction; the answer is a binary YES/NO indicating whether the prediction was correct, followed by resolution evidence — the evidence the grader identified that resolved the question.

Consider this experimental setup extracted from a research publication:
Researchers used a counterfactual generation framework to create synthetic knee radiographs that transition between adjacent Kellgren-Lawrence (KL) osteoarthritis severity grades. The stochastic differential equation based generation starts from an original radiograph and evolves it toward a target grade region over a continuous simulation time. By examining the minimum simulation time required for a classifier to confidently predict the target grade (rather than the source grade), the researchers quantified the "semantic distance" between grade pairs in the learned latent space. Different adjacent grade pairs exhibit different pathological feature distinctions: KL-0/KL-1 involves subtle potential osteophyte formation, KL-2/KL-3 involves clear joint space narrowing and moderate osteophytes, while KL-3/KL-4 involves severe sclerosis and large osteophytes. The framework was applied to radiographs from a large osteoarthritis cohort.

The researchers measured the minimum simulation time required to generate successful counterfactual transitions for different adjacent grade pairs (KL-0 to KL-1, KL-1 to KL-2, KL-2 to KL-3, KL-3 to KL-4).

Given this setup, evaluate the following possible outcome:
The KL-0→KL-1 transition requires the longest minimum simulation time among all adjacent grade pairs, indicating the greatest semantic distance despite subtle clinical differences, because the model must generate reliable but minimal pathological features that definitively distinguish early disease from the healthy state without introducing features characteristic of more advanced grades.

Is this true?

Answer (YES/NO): NO